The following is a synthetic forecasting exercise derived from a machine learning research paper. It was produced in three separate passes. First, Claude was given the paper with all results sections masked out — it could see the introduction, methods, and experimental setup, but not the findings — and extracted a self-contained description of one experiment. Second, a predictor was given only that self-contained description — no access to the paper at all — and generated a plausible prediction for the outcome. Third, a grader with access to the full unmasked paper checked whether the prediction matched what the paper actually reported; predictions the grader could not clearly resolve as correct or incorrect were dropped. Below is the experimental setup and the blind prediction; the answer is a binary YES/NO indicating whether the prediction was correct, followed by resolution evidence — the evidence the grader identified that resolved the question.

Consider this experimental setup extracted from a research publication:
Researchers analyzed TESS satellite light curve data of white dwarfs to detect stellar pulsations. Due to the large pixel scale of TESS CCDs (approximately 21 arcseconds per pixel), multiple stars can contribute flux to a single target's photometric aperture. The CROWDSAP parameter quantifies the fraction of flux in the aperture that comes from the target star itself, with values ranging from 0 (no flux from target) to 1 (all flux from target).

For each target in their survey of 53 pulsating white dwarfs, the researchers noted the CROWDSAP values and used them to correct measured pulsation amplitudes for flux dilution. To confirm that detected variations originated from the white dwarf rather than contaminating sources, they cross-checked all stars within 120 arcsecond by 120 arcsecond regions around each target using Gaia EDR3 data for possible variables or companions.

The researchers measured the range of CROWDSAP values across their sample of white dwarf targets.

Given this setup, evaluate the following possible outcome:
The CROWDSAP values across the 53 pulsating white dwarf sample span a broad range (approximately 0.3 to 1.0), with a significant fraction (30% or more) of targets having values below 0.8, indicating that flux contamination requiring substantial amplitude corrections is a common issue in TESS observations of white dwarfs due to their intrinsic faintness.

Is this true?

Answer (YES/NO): NO